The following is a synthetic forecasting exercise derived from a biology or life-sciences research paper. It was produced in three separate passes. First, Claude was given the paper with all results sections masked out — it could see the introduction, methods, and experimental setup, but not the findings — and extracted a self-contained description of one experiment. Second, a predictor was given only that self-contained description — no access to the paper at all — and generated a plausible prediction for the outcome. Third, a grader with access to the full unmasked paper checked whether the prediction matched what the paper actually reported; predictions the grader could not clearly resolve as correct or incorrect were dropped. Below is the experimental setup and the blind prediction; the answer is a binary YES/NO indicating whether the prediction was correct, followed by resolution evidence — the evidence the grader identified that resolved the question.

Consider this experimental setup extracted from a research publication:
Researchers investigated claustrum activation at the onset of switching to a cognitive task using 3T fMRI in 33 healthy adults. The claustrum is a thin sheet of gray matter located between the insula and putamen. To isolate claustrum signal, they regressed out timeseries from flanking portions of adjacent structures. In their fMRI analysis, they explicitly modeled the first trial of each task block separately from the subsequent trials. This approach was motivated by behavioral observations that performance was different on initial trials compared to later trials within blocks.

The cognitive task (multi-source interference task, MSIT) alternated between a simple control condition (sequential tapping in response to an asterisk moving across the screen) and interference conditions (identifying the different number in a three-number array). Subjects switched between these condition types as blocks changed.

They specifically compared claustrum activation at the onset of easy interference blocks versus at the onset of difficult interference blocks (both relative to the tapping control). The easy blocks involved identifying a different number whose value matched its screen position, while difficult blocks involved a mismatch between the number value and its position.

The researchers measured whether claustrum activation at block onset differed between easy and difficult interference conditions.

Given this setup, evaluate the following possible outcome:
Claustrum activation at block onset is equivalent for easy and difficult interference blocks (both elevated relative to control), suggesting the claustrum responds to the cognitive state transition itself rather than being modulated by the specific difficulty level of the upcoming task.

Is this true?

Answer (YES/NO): NO